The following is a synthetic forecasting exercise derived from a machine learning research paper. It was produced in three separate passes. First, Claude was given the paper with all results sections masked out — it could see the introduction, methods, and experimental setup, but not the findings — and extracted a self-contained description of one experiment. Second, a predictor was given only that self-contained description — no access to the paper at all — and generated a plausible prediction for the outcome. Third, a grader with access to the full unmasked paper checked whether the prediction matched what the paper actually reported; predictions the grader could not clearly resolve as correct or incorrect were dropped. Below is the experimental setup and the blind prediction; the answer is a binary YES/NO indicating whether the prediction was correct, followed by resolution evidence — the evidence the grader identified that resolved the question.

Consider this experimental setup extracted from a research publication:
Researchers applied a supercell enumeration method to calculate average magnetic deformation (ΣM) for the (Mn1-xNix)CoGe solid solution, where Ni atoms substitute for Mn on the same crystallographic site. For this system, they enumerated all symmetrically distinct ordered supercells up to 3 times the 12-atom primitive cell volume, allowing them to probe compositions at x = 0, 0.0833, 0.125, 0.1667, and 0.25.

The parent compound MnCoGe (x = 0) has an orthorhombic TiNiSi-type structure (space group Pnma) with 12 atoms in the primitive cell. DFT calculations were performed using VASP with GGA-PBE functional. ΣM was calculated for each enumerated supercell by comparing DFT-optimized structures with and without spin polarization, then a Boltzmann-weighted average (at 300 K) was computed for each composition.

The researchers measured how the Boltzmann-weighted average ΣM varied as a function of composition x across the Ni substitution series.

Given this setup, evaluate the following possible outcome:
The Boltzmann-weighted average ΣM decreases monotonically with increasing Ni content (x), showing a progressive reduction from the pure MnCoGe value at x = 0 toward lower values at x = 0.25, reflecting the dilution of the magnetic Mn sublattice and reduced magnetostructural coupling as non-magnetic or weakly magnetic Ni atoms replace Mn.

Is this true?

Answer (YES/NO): NO